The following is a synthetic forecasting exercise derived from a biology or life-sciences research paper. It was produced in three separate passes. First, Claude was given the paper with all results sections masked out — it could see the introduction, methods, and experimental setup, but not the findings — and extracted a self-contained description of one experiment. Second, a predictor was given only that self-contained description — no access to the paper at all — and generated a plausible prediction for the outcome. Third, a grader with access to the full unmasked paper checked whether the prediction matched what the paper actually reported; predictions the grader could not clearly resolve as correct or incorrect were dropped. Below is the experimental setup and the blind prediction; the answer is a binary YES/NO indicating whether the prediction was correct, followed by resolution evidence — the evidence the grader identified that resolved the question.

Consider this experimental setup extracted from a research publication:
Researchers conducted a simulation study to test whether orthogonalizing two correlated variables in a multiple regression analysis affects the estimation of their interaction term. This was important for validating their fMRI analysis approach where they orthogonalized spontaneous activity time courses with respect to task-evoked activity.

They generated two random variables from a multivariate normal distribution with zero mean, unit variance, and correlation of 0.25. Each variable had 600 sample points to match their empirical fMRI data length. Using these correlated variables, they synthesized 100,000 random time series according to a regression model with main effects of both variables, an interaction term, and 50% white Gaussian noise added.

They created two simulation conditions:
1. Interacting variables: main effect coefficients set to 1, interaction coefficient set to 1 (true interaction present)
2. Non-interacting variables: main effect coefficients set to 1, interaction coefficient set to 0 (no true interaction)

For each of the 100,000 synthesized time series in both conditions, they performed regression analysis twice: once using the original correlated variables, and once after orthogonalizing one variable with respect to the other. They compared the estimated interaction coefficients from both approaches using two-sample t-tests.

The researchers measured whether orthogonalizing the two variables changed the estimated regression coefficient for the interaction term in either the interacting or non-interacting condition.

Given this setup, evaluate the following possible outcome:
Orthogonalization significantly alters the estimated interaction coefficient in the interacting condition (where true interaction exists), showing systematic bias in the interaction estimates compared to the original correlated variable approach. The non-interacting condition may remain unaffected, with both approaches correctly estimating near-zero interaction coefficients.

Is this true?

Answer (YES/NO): NO